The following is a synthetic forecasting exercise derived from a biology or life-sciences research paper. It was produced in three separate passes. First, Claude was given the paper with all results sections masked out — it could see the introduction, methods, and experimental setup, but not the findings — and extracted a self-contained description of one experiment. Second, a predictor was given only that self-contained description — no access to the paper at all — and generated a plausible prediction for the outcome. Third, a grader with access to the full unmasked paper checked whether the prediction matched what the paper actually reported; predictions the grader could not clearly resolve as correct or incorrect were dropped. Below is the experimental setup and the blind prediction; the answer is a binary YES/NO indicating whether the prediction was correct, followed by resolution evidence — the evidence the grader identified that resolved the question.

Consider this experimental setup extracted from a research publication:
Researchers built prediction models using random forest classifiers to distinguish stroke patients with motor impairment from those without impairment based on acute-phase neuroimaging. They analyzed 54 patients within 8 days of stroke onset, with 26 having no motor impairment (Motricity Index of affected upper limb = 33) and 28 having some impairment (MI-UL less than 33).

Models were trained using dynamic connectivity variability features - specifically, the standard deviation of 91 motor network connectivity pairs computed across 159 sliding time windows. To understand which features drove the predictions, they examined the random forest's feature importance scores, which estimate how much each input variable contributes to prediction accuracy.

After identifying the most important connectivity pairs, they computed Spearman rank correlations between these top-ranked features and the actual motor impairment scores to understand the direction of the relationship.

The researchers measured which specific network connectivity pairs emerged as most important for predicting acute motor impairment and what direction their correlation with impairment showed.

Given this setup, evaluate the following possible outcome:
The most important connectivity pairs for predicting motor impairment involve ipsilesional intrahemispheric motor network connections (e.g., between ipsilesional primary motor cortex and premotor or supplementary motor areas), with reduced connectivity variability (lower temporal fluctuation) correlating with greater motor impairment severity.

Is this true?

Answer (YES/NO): NO